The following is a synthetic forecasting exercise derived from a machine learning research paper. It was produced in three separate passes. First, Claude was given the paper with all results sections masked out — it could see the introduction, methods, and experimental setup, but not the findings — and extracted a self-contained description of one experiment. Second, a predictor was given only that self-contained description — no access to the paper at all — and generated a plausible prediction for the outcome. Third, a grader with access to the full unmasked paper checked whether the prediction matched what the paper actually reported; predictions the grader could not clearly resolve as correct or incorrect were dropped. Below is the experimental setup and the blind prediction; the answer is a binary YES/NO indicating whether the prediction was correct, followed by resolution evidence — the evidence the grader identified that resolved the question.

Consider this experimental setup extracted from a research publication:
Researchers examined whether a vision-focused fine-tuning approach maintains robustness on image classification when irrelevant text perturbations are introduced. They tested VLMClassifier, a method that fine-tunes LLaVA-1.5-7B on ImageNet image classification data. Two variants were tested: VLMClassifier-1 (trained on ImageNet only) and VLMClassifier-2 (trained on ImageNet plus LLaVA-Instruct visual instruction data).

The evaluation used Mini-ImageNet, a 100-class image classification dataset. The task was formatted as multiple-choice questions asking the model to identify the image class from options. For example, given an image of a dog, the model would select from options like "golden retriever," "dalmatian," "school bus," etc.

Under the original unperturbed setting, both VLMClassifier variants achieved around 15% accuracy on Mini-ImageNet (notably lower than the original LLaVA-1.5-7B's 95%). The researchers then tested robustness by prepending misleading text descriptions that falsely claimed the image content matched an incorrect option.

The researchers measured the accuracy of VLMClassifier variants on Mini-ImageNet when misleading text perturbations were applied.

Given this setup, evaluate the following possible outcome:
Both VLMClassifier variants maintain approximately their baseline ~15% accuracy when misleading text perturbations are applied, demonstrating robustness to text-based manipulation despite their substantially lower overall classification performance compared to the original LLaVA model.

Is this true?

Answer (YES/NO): NO